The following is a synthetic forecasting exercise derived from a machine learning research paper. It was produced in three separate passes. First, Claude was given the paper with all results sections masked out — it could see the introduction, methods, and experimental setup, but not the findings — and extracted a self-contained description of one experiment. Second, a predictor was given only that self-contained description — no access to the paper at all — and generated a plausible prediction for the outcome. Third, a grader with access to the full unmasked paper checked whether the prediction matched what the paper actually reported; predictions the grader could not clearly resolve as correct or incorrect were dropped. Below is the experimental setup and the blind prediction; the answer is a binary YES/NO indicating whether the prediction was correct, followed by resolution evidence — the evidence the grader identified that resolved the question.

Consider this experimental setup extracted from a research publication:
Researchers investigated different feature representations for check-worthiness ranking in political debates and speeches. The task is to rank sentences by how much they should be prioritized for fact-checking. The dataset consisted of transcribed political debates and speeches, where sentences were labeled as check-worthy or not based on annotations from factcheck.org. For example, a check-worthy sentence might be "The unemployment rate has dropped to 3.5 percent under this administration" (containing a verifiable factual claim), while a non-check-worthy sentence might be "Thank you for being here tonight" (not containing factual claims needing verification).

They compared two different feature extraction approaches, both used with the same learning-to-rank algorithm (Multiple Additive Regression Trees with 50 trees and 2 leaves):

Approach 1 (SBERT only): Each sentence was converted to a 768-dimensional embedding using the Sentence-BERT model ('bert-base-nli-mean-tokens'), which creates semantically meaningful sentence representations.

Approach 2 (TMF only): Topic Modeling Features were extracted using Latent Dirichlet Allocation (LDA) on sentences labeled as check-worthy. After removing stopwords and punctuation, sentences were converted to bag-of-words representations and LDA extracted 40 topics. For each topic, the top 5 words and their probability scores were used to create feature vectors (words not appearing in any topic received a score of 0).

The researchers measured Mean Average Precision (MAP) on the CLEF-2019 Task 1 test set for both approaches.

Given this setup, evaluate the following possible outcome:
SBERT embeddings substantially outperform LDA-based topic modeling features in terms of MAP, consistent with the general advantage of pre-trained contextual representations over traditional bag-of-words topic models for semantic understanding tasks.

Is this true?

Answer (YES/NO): NO